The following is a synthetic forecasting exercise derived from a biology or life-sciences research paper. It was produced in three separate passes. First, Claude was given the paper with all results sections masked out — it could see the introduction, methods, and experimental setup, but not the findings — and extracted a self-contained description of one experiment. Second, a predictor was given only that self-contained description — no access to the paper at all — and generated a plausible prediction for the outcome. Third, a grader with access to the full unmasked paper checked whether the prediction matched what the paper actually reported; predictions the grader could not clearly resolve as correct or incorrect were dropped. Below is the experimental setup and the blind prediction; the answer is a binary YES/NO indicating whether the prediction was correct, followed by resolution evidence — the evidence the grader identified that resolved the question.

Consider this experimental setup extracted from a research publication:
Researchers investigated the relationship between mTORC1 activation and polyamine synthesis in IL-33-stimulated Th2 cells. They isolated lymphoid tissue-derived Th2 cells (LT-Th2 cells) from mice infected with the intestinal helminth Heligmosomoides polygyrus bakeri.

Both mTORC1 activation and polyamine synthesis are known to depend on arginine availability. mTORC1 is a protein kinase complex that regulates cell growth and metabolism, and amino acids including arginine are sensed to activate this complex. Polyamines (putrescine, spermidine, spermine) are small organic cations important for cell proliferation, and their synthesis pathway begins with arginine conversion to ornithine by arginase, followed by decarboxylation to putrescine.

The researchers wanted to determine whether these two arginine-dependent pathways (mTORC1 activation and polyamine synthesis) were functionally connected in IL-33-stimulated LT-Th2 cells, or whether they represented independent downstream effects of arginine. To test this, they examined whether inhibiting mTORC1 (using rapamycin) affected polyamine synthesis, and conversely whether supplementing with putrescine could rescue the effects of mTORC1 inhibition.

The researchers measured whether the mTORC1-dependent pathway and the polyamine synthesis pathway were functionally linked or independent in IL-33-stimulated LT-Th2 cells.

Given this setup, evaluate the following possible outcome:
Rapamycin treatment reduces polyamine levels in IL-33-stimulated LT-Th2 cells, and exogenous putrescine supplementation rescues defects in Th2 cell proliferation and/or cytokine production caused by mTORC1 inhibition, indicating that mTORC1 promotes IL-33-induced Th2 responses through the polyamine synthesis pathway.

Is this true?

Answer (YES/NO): NO